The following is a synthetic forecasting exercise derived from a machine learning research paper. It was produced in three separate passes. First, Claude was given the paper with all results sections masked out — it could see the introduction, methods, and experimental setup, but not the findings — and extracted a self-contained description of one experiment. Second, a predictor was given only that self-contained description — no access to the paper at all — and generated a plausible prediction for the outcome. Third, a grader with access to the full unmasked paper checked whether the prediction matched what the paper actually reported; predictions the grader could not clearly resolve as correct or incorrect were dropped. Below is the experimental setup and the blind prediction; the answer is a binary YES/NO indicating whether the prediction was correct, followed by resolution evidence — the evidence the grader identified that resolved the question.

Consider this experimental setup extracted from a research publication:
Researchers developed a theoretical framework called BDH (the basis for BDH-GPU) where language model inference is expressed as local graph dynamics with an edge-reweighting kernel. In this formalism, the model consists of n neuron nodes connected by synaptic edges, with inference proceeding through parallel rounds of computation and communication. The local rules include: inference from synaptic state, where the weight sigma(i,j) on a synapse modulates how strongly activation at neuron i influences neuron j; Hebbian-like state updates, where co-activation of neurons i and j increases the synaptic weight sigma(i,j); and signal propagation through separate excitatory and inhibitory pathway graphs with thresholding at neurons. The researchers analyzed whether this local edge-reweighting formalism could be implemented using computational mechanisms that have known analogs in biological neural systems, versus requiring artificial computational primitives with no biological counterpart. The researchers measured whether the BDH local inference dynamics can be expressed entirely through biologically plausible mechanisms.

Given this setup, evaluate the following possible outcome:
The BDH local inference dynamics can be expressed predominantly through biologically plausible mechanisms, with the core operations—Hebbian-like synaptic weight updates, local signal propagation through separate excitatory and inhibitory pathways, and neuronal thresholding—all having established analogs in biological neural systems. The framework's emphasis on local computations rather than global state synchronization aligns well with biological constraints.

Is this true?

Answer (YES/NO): YES